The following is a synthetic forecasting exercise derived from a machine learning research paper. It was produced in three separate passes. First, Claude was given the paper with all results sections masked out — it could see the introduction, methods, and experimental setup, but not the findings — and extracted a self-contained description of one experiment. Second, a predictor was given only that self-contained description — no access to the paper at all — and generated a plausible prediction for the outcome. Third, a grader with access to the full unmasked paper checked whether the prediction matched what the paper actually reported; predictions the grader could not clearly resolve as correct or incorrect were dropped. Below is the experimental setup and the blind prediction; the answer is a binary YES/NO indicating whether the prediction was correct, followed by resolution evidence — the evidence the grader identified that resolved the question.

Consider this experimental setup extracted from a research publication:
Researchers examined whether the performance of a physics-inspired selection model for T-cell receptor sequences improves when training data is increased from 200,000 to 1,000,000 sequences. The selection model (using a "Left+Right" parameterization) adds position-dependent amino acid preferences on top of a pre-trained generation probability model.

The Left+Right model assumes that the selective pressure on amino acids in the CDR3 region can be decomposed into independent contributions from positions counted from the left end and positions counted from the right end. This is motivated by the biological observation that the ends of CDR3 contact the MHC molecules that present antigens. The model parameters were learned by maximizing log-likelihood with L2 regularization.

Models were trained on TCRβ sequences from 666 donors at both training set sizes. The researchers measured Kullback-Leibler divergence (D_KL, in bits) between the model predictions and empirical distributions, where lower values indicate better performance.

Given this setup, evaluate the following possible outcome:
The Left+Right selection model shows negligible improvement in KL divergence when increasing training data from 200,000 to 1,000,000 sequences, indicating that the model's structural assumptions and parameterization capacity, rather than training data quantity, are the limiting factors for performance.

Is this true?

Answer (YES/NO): YES